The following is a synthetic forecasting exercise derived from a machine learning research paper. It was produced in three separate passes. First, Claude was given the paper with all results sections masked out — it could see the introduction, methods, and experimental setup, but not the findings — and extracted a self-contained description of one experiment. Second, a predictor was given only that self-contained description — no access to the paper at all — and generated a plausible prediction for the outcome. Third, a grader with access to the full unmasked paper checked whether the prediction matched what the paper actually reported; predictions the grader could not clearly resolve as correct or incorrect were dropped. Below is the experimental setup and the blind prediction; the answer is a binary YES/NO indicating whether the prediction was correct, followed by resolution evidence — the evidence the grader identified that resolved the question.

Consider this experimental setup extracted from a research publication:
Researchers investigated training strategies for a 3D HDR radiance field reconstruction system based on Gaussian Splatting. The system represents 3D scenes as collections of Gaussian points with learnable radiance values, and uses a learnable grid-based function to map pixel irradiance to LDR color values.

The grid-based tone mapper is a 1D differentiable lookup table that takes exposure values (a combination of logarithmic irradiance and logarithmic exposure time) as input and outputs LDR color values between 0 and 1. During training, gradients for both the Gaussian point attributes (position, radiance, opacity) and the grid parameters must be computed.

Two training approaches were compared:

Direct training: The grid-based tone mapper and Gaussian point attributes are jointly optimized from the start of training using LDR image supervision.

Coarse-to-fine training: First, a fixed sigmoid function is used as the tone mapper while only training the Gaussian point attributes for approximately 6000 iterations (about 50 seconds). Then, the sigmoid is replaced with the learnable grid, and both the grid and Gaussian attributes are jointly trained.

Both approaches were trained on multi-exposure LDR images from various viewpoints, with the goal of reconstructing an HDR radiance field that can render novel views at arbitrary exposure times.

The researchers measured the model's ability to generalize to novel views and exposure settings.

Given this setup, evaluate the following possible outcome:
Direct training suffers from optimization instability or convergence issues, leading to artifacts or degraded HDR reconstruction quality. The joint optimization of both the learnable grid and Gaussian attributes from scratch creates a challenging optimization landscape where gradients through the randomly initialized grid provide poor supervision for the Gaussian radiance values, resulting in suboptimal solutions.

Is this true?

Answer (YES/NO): YES